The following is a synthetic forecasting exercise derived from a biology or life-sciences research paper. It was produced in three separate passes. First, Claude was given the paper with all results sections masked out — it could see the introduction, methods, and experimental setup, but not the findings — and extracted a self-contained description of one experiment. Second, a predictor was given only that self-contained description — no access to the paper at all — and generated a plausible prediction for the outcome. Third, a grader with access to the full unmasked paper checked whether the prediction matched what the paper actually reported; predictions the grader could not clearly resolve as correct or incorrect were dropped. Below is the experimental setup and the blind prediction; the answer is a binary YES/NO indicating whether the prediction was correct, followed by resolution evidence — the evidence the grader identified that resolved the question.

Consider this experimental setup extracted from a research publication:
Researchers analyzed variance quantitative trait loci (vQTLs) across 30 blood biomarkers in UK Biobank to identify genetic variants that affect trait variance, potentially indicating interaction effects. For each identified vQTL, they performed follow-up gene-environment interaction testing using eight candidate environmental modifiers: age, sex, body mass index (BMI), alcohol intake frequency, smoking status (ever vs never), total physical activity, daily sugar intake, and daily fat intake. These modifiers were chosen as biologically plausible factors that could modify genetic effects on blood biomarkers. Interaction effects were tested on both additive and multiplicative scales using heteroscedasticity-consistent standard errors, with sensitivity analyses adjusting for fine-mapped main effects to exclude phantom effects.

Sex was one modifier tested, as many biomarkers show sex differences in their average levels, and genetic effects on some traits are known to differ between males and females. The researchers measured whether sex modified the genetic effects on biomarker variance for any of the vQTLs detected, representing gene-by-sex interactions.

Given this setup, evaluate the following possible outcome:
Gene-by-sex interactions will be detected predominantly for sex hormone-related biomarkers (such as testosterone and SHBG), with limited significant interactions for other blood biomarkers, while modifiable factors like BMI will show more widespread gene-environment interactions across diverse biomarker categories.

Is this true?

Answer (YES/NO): NO